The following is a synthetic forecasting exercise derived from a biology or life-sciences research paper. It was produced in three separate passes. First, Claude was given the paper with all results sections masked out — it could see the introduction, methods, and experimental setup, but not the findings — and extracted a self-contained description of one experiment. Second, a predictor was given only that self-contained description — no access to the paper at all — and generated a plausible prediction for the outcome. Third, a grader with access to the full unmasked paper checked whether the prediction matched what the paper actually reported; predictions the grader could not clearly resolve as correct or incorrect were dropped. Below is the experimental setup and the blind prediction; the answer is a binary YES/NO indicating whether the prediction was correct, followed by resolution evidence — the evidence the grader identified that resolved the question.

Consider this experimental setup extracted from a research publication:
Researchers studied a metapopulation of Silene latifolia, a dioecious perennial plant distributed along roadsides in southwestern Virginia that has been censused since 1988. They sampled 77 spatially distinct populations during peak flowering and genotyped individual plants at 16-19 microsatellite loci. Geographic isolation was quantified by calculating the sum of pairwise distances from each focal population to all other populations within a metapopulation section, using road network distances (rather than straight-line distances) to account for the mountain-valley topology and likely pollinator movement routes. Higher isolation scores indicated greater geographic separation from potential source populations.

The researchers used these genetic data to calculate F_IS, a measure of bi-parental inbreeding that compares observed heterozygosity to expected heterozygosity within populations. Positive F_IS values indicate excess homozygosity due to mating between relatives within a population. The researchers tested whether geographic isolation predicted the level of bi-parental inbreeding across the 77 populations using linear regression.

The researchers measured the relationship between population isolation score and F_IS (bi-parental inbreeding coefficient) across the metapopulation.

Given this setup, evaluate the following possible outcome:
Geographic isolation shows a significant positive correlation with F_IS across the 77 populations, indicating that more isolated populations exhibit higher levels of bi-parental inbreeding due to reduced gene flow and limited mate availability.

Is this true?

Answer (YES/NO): YES